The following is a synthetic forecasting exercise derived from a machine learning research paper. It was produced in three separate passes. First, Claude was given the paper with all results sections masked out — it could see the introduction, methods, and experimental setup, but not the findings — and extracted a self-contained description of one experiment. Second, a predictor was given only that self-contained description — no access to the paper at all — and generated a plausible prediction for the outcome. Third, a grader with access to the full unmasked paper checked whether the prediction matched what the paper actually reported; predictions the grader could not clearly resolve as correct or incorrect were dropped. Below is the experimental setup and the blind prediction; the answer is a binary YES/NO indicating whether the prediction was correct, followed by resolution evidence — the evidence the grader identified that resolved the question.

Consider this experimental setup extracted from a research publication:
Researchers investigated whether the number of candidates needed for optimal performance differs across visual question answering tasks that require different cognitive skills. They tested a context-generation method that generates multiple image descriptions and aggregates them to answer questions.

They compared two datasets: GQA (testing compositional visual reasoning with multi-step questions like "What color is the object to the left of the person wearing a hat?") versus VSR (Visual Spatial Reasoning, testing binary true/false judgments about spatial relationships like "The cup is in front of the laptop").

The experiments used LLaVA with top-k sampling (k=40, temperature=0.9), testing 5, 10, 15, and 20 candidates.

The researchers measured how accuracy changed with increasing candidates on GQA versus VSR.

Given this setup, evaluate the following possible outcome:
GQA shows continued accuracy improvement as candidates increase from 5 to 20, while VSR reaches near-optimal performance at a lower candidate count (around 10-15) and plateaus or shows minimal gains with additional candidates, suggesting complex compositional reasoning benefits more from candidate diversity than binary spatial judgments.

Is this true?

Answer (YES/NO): NO